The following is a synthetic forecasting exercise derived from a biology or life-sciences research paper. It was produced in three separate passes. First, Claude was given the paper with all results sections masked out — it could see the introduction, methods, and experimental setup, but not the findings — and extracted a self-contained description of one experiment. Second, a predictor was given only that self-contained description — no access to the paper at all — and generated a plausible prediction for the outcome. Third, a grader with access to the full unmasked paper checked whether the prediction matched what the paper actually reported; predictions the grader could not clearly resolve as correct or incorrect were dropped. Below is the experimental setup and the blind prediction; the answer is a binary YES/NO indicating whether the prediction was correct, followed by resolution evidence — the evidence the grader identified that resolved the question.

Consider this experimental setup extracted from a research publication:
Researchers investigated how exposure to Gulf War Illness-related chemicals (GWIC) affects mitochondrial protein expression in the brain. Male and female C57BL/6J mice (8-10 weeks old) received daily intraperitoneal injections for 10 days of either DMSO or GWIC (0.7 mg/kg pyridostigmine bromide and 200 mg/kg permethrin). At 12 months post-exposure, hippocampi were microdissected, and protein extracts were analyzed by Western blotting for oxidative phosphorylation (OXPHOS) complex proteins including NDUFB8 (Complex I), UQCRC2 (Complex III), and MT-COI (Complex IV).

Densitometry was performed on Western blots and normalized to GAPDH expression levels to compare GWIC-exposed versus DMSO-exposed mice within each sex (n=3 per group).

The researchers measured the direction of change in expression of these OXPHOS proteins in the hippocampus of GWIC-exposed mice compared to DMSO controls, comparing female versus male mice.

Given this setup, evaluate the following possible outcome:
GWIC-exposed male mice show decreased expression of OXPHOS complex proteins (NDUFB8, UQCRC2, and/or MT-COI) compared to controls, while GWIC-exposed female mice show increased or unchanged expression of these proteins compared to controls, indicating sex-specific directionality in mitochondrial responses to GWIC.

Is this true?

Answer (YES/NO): YES